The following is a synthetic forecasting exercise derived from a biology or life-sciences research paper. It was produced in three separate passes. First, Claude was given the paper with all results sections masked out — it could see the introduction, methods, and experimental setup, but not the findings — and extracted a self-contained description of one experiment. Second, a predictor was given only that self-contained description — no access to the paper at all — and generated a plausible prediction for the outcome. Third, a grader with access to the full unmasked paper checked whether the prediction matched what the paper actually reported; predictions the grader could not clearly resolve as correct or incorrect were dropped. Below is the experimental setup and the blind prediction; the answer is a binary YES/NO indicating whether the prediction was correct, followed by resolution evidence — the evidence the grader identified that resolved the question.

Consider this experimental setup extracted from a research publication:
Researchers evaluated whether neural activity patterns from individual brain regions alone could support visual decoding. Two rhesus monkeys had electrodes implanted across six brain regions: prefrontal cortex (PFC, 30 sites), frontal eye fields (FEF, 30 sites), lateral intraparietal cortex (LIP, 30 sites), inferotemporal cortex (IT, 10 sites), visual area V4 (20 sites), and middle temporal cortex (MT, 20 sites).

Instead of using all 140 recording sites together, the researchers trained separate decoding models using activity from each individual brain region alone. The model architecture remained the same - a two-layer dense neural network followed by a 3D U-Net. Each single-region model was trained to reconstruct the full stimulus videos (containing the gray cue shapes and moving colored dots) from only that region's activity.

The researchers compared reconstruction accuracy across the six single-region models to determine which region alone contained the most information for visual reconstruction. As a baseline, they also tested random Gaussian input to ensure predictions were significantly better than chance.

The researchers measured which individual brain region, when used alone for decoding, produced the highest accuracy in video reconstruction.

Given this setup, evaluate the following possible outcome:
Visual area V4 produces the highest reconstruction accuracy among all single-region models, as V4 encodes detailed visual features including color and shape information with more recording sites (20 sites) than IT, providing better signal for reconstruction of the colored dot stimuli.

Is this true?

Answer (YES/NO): NO